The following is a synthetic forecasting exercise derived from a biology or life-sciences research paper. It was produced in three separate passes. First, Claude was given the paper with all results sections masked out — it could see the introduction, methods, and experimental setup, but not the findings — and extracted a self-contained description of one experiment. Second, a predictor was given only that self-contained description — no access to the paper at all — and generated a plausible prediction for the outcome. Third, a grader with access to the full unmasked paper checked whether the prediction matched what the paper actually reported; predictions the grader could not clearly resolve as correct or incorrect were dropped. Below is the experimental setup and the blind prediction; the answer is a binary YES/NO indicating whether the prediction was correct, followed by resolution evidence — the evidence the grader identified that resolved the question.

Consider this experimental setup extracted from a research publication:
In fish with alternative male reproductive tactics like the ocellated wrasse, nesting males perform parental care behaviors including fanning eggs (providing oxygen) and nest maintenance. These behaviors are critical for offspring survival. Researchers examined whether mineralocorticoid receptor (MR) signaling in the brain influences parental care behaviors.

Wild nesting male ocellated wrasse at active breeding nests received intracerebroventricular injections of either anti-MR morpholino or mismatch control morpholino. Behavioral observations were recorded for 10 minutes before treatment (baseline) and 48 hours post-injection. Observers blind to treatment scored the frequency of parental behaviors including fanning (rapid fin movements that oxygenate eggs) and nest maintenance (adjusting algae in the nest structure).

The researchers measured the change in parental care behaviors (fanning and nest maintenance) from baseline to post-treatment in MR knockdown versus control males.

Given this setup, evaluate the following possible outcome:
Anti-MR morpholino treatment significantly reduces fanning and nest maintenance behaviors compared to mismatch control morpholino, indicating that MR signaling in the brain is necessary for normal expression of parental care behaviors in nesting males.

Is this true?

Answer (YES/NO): NO